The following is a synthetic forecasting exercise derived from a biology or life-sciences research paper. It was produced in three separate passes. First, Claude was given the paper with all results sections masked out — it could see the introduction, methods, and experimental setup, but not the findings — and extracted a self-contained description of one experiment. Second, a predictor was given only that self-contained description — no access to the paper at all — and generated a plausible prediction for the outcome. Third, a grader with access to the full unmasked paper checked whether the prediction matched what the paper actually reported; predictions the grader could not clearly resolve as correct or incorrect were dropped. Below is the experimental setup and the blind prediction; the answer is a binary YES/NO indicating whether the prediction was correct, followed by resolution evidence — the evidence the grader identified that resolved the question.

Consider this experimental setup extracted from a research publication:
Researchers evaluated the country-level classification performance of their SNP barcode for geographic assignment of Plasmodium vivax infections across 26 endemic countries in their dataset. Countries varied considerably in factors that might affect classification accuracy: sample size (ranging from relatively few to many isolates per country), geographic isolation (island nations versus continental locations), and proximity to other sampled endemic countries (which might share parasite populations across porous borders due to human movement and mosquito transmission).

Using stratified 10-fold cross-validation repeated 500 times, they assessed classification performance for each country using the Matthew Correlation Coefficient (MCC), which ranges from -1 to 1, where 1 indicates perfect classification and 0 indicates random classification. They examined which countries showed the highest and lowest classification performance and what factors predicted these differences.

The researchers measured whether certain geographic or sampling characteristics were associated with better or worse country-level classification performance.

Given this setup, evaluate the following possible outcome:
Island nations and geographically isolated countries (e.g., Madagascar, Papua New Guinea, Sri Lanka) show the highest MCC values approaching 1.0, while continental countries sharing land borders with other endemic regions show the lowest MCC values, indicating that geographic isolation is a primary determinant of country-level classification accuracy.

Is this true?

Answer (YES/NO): NO